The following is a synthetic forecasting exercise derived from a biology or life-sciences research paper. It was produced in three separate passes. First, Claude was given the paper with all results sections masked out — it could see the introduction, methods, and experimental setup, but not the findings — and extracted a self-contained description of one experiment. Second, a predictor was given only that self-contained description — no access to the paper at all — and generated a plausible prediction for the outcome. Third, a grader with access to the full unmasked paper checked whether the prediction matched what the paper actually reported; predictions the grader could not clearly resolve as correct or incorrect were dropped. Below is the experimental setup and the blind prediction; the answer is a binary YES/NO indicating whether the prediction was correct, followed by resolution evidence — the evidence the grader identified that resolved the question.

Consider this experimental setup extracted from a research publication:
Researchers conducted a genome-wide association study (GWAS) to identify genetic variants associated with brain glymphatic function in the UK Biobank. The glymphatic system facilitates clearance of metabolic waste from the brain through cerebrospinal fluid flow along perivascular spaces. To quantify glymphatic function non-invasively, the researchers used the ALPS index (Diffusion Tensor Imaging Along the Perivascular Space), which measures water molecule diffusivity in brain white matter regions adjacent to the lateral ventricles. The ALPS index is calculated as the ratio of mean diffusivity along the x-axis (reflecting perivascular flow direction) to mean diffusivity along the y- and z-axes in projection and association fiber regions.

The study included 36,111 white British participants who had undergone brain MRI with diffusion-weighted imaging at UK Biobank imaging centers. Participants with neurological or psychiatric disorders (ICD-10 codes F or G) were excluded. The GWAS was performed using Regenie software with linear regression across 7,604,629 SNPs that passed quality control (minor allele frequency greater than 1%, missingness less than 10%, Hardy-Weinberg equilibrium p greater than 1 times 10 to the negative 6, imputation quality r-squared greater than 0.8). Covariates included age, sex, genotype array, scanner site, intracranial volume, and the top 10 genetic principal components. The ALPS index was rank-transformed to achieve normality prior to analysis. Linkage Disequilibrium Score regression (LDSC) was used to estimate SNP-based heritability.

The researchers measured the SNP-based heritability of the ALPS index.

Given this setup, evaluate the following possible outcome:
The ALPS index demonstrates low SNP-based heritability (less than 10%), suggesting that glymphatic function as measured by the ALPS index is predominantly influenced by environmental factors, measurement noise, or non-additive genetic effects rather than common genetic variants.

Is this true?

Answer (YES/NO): NO